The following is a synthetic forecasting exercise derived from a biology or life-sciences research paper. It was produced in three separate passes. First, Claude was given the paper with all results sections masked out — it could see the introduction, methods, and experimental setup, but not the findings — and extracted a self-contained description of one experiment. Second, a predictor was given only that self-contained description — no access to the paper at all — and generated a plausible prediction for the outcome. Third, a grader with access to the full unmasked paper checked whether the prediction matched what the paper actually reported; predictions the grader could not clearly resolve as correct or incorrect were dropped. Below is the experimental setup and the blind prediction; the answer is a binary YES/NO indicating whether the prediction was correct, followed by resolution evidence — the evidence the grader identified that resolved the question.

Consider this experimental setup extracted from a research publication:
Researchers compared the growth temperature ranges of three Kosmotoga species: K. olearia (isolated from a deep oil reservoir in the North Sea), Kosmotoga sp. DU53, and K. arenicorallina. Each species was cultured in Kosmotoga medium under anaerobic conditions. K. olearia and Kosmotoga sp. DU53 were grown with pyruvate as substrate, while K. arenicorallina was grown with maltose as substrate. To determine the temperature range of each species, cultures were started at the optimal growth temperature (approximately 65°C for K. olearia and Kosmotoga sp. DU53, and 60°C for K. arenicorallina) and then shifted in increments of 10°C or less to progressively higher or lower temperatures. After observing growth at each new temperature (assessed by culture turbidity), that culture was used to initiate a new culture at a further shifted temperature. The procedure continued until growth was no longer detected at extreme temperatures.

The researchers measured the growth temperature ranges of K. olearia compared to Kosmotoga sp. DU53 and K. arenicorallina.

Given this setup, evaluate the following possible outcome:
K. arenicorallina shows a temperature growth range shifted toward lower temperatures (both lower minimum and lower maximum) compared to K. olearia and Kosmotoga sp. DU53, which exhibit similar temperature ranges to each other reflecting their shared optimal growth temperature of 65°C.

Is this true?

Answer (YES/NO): NO